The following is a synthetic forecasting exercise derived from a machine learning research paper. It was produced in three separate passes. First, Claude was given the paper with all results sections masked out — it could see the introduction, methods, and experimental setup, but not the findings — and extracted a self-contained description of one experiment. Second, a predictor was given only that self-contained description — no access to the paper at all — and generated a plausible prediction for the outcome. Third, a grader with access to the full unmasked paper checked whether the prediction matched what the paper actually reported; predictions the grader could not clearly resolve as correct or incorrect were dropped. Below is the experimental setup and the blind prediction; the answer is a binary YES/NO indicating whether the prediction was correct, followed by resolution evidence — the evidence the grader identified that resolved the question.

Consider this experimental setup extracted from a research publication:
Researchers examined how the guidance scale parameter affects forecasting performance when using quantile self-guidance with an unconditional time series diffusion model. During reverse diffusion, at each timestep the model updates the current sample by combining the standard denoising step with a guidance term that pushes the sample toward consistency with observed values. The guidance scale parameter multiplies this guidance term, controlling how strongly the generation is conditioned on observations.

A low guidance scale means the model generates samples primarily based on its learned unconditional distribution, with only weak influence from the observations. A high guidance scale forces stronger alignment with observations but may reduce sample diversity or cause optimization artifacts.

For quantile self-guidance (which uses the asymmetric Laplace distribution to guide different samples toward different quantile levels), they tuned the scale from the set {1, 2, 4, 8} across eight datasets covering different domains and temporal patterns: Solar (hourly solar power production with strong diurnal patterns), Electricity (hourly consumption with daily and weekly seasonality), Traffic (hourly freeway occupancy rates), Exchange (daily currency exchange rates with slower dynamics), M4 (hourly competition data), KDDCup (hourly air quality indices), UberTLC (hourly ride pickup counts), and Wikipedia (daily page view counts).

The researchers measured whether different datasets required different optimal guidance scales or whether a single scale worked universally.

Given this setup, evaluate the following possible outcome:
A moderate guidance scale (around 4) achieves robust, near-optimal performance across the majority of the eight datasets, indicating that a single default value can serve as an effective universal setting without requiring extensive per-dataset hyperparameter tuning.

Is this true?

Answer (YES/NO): NO